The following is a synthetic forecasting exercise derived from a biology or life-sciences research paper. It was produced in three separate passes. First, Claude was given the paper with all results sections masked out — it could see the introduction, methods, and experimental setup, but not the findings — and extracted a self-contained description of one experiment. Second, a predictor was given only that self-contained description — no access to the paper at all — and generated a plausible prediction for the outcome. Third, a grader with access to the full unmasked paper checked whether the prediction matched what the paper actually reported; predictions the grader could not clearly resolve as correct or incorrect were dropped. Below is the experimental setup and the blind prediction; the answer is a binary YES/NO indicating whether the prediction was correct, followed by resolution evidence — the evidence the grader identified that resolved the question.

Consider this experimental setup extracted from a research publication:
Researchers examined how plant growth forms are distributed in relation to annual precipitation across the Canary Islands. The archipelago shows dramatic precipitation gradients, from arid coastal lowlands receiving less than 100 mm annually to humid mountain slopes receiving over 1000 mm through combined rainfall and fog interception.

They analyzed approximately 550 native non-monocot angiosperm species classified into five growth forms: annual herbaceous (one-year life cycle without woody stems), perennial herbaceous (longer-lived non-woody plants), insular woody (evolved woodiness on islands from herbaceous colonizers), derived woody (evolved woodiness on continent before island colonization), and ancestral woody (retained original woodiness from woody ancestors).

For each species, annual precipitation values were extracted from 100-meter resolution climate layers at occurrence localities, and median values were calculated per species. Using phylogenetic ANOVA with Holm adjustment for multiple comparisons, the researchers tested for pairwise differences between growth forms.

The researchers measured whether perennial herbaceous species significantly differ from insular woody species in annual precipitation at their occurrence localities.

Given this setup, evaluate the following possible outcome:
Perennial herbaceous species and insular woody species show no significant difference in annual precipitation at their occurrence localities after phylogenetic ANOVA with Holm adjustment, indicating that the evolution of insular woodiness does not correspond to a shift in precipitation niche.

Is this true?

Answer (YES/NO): YES